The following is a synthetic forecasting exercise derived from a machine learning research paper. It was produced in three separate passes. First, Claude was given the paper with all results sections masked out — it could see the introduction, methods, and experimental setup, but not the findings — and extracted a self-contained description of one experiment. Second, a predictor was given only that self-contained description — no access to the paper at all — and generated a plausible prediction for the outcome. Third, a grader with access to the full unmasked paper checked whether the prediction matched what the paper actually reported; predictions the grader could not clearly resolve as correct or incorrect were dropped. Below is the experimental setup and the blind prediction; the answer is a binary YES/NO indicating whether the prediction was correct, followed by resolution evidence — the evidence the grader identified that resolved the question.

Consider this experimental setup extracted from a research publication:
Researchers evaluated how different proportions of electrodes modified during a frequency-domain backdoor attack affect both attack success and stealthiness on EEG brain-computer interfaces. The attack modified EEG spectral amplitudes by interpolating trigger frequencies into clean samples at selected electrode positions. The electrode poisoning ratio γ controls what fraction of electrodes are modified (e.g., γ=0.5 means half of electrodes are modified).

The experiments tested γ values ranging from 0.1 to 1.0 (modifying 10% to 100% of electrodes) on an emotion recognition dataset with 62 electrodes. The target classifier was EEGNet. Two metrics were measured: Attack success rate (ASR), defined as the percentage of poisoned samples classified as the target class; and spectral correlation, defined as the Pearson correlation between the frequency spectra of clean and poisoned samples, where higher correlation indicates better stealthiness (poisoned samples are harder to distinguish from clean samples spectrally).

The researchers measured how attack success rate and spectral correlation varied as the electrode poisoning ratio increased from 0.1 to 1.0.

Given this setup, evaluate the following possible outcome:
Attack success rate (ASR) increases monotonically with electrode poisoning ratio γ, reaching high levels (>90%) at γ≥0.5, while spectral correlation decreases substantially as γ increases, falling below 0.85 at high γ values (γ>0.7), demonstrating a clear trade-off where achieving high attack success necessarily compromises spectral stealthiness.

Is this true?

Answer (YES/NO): NO